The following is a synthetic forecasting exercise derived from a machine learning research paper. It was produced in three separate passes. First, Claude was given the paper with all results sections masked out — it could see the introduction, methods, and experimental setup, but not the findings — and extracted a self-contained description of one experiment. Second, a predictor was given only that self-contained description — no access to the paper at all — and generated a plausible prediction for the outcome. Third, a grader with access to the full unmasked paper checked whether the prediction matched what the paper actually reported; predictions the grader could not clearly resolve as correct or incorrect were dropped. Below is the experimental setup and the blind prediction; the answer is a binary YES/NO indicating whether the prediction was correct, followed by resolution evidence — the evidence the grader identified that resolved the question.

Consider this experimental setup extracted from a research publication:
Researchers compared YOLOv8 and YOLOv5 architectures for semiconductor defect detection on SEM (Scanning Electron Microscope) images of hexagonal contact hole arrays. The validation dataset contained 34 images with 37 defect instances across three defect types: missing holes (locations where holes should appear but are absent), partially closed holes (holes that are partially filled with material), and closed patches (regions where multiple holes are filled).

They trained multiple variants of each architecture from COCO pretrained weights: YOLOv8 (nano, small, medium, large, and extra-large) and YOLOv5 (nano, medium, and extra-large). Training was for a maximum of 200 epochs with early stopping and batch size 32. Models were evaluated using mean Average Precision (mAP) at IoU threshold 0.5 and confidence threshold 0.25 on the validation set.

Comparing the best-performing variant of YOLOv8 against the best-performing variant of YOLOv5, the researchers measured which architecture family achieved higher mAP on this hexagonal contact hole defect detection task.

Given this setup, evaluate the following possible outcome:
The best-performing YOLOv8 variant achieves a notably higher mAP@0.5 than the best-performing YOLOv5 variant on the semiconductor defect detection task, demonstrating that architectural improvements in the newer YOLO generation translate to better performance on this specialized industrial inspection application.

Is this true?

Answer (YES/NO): NO